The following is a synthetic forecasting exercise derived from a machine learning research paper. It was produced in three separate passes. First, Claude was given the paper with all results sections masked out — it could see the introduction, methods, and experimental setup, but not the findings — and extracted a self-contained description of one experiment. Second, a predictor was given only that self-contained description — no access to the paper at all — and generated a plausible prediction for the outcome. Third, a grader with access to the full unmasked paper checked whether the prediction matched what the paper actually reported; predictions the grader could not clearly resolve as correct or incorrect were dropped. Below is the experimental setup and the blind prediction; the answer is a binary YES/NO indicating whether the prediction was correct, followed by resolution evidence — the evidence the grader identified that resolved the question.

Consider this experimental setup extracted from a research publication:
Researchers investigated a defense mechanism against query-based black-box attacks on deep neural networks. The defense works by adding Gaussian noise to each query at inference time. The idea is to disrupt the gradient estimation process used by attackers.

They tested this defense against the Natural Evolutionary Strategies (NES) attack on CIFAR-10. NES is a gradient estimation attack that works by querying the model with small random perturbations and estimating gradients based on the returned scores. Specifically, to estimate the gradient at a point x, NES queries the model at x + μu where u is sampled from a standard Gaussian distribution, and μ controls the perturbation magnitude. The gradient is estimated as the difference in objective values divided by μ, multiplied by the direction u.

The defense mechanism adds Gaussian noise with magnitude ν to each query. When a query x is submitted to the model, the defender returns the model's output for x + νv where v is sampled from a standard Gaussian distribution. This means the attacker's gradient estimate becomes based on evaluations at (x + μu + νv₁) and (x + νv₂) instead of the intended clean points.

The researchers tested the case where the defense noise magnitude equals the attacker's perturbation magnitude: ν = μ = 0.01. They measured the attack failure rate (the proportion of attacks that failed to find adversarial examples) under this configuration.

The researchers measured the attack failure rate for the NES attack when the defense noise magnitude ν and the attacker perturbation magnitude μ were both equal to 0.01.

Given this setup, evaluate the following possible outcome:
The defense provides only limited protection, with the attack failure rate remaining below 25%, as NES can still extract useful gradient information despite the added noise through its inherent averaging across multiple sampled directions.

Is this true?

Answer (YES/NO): YES